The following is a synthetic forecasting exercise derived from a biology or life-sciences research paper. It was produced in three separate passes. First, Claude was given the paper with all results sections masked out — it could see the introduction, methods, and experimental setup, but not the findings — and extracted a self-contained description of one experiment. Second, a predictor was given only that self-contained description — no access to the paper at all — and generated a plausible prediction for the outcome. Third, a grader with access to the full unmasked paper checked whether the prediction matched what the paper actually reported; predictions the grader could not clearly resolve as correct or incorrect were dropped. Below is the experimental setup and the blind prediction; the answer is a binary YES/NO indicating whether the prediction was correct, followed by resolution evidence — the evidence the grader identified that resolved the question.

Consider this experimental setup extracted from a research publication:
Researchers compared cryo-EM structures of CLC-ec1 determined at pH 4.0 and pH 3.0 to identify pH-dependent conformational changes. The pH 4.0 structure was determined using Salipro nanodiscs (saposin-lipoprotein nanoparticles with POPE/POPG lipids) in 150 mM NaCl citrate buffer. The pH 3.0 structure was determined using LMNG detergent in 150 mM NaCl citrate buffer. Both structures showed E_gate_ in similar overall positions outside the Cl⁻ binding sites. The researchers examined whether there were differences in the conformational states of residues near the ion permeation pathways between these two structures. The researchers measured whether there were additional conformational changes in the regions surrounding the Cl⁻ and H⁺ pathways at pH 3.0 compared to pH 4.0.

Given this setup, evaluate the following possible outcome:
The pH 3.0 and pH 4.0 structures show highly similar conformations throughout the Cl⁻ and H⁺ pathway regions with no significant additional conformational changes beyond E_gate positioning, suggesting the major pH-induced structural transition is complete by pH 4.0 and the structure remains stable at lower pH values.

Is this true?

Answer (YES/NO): NO